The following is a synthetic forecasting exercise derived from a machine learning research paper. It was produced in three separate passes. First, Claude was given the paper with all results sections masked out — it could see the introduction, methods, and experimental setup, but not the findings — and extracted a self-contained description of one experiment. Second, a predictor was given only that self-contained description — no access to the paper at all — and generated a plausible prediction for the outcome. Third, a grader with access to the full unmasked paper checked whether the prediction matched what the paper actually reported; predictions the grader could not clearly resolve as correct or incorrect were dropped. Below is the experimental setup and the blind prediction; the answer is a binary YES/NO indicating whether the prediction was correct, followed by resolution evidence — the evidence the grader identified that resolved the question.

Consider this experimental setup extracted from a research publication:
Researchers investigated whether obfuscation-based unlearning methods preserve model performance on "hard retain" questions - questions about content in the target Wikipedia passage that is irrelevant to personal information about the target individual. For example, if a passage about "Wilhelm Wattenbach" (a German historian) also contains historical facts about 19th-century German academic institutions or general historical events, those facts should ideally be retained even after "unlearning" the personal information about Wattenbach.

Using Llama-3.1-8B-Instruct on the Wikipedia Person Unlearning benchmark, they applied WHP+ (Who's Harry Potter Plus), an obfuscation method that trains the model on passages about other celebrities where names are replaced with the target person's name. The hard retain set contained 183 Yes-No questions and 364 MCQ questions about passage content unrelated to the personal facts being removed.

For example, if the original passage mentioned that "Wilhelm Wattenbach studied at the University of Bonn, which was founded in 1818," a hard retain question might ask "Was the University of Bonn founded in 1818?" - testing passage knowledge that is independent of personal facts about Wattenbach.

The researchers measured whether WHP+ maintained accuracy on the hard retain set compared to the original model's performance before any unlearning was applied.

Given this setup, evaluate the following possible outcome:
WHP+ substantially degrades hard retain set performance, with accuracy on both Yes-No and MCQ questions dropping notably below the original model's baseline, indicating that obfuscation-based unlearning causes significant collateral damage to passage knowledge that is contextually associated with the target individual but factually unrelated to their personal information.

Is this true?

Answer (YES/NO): NO